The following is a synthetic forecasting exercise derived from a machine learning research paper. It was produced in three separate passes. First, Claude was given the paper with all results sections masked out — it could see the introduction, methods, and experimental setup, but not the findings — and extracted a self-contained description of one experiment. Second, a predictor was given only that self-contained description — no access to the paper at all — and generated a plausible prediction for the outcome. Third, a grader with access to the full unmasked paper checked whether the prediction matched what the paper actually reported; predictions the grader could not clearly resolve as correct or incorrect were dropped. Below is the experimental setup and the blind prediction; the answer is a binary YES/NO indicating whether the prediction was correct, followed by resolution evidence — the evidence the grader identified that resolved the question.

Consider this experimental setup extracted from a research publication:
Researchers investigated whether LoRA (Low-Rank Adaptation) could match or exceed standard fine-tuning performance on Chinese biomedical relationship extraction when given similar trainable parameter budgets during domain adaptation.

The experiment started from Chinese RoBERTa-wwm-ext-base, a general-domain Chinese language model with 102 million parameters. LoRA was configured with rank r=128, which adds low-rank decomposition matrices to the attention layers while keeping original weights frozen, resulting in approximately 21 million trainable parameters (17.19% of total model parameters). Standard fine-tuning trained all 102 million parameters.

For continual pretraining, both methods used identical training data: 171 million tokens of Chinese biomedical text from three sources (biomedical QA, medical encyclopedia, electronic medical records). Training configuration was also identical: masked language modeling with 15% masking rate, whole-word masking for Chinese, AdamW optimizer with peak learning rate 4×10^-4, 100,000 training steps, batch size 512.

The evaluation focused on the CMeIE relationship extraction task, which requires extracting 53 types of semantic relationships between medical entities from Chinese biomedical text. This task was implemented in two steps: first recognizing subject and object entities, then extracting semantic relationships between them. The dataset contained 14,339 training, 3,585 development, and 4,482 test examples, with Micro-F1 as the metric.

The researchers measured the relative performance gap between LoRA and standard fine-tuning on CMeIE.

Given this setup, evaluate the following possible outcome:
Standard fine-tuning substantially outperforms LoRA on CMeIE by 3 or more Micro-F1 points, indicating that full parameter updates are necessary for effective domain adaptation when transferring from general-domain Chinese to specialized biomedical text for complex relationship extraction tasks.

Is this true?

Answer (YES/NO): YES